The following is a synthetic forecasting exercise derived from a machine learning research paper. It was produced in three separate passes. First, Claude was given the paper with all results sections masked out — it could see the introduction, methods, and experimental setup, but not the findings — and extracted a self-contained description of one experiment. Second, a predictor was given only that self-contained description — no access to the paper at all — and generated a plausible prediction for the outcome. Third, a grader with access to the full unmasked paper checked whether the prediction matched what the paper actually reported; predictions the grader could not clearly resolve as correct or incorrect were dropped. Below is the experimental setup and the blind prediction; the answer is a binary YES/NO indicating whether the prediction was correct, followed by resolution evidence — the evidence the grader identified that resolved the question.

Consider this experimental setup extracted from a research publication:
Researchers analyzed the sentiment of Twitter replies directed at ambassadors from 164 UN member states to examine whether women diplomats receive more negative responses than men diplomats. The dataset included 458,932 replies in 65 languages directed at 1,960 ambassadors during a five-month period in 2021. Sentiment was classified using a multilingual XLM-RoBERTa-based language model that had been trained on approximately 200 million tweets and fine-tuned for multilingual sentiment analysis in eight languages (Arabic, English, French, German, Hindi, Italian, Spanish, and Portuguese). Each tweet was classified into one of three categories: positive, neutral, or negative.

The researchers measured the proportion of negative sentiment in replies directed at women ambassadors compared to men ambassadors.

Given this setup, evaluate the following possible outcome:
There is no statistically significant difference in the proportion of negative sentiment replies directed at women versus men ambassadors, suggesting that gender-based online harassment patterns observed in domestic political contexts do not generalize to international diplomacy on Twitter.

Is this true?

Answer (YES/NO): NO